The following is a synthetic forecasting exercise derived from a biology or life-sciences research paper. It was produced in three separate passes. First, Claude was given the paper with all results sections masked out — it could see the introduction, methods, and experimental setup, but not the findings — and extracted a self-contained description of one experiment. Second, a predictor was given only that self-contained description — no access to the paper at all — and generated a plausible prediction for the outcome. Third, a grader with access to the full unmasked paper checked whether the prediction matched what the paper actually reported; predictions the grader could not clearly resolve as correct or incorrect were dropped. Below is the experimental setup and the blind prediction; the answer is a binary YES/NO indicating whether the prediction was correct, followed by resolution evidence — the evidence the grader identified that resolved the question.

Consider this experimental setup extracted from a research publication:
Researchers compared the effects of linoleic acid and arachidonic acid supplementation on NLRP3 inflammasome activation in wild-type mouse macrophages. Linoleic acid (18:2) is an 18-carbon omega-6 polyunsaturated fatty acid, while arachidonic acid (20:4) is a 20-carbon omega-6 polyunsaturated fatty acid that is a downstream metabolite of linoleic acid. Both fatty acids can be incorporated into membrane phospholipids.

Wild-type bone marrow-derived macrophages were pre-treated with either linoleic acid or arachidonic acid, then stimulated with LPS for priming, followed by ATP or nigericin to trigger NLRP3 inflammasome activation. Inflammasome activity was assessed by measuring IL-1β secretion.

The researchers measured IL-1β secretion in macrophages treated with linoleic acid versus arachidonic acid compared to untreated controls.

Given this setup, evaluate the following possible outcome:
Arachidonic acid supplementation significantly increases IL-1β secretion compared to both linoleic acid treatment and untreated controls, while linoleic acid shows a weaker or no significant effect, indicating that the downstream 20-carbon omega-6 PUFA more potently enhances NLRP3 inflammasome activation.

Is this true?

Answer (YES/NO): NO